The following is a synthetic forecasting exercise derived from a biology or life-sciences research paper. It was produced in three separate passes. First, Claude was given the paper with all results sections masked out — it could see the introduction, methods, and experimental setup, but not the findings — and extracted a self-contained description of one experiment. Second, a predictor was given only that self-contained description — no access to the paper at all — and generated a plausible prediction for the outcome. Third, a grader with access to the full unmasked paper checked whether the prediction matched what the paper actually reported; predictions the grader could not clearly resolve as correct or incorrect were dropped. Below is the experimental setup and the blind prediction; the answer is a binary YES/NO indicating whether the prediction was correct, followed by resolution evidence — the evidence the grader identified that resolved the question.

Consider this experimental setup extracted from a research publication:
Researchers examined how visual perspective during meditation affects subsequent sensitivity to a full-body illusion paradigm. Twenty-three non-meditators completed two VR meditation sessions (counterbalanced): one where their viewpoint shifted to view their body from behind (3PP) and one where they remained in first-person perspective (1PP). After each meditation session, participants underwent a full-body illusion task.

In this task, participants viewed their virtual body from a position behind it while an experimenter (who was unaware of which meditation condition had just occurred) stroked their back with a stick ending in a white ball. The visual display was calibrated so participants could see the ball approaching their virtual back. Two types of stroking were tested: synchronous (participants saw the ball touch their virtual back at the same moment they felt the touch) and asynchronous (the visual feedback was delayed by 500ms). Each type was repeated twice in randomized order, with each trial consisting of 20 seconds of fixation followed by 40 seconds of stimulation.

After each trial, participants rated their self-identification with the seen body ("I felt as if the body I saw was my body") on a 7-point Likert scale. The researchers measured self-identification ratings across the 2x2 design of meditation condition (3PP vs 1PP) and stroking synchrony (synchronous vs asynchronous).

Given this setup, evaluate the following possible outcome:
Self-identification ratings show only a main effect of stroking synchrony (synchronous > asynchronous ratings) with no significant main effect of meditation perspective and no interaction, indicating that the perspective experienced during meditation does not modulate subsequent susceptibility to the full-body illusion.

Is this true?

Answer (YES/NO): NO